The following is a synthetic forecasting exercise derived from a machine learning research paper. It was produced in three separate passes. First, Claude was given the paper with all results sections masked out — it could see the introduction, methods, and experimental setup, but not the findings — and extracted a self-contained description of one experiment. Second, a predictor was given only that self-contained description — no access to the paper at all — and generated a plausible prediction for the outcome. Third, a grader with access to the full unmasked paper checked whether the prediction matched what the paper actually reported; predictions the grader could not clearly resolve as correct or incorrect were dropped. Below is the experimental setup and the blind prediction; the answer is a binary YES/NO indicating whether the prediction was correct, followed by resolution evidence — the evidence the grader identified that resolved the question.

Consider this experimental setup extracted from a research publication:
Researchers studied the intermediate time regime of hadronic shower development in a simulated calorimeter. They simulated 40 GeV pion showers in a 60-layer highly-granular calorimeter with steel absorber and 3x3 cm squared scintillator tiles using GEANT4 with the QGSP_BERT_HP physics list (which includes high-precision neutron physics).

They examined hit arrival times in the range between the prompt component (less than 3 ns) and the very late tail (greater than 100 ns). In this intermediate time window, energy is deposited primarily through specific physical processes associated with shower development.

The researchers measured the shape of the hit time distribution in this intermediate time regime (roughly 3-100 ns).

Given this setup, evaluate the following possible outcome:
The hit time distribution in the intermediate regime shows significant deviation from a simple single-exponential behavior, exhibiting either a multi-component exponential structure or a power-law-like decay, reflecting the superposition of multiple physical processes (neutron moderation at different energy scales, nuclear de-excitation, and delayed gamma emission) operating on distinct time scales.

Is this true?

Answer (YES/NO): NO